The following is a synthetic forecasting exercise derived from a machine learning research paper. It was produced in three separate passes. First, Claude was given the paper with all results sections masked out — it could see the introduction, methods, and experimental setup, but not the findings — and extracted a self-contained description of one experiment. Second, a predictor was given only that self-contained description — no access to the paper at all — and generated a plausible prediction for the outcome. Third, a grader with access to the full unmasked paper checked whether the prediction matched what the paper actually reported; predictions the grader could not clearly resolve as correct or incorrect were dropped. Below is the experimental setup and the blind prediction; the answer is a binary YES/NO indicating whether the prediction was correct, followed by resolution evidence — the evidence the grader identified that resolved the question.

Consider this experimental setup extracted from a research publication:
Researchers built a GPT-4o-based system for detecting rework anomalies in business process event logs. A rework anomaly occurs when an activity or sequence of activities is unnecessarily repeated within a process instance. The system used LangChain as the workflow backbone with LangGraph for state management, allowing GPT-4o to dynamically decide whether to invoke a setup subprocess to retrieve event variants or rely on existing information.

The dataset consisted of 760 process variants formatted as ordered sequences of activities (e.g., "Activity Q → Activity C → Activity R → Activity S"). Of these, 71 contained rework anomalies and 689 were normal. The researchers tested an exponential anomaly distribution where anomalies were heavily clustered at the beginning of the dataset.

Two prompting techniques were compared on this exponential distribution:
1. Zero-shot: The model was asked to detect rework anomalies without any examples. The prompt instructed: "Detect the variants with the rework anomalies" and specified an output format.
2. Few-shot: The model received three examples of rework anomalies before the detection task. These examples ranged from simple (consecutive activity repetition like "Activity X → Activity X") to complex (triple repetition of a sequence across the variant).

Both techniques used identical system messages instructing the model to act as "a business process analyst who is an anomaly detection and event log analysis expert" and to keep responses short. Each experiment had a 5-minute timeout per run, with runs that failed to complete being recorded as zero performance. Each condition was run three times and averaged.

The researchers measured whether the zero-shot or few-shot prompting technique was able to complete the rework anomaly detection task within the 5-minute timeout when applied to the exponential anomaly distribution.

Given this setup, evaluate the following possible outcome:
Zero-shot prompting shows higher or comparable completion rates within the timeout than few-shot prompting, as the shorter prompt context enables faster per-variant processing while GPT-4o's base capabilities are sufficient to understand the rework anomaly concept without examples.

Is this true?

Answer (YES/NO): NO